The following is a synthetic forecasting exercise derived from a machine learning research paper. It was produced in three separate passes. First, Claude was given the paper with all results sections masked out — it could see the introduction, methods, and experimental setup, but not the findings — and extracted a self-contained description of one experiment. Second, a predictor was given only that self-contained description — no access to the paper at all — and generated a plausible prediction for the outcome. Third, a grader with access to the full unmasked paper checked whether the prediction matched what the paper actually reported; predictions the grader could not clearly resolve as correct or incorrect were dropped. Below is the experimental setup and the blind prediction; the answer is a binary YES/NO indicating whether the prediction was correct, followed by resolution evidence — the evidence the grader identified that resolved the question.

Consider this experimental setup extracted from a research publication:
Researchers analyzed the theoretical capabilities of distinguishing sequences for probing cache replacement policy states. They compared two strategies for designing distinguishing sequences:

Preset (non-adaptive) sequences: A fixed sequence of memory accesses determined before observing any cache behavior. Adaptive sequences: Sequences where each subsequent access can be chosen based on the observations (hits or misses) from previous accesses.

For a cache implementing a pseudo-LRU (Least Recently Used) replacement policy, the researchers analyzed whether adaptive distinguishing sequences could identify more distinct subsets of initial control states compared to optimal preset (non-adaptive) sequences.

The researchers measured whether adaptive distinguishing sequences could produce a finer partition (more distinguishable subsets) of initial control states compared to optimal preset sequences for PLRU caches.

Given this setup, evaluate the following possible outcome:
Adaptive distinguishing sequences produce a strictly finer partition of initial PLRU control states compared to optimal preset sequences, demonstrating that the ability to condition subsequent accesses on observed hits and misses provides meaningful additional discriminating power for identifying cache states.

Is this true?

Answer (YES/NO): NO